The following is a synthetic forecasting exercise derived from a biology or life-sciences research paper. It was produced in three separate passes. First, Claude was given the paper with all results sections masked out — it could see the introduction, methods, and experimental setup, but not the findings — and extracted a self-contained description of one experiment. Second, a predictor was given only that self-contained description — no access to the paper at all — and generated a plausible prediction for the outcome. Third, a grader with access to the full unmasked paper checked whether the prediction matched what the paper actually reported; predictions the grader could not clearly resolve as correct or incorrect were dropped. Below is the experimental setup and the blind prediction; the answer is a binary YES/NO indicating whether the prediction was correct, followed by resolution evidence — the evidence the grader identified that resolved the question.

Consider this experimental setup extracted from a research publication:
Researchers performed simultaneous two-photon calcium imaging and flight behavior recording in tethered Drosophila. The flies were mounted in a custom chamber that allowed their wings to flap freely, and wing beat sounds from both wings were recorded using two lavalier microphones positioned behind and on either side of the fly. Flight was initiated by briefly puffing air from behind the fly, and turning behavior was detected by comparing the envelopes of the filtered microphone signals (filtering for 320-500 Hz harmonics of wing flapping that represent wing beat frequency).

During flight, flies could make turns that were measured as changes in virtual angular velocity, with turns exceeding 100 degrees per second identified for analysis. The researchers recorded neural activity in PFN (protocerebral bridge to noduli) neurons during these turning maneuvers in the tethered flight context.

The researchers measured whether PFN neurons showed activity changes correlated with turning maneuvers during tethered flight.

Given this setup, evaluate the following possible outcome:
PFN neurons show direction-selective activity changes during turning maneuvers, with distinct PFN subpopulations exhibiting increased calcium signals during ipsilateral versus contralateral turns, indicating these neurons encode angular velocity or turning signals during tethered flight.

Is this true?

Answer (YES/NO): NO